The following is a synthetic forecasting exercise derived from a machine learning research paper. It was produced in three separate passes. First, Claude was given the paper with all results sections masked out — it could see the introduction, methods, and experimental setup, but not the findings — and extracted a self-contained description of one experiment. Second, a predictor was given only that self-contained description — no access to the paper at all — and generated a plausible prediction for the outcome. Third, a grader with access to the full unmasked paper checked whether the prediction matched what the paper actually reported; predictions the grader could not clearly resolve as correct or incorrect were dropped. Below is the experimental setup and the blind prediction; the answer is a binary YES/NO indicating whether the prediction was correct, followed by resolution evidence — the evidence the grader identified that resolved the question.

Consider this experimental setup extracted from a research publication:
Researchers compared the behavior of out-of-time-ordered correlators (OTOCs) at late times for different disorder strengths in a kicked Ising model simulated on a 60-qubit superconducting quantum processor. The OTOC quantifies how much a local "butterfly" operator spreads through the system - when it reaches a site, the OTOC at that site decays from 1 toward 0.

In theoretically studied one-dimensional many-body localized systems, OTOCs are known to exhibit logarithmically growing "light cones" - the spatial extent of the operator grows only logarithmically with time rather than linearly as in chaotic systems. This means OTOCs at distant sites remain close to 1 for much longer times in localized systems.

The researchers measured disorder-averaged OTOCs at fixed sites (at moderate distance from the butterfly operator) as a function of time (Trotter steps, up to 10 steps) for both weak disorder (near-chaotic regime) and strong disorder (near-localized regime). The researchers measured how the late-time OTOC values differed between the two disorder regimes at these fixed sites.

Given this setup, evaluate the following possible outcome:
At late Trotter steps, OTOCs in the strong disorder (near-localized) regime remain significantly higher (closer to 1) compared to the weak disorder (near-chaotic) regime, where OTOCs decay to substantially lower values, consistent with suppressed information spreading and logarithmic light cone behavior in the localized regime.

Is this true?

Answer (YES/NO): YES